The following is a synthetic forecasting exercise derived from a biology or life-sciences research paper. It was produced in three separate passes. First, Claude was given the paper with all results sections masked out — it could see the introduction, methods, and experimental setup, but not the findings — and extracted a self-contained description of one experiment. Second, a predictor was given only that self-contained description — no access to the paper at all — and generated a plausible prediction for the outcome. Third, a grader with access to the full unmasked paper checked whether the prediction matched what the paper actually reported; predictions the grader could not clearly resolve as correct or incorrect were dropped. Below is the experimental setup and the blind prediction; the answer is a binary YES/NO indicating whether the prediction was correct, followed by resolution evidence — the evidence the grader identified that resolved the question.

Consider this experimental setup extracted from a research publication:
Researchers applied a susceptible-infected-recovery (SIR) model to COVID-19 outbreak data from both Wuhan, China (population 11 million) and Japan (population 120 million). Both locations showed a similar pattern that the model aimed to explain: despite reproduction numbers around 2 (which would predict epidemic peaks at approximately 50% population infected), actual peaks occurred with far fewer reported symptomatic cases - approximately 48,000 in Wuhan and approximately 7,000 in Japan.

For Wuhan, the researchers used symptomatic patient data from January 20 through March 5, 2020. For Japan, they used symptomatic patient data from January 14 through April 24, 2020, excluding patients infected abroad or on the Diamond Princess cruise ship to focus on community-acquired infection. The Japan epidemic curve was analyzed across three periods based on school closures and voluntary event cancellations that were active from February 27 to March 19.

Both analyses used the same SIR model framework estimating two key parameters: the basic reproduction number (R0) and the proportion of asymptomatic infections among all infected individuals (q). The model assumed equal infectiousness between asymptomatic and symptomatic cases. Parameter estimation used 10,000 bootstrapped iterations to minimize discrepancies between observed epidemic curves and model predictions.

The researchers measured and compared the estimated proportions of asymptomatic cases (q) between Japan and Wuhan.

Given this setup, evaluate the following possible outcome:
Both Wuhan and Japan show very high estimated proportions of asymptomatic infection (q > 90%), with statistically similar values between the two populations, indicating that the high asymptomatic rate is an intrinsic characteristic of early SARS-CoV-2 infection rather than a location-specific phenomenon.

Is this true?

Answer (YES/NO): NO